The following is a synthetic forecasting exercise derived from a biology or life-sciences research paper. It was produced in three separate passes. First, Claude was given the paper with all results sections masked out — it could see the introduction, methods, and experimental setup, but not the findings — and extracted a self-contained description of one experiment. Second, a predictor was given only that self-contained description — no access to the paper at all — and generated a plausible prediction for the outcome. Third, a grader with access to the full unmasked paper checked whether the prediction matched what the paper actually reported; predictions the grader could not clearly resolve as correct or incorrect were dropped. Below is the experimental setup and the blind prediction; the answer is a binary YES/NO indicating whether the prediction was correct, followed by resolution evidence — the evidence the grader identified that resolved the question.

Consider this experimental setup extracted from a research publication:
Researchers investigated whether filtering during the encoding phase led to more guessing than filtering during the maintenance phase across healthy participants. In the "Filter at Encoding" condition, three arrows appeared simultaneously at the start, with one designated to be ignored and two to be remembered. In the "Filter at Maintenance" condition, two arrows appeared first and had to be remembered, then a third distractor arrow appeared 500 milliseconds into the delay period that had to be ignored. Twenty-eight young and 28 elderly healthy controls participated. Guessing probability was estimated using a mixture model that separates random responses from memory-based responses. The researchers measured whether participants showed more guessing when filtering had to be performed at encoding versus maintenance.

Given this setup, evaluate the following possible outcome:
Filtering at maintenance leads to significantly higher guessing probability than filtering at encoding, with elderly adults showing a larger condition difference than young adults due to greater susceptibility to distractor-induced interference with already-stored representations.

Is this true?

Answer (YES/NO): NO